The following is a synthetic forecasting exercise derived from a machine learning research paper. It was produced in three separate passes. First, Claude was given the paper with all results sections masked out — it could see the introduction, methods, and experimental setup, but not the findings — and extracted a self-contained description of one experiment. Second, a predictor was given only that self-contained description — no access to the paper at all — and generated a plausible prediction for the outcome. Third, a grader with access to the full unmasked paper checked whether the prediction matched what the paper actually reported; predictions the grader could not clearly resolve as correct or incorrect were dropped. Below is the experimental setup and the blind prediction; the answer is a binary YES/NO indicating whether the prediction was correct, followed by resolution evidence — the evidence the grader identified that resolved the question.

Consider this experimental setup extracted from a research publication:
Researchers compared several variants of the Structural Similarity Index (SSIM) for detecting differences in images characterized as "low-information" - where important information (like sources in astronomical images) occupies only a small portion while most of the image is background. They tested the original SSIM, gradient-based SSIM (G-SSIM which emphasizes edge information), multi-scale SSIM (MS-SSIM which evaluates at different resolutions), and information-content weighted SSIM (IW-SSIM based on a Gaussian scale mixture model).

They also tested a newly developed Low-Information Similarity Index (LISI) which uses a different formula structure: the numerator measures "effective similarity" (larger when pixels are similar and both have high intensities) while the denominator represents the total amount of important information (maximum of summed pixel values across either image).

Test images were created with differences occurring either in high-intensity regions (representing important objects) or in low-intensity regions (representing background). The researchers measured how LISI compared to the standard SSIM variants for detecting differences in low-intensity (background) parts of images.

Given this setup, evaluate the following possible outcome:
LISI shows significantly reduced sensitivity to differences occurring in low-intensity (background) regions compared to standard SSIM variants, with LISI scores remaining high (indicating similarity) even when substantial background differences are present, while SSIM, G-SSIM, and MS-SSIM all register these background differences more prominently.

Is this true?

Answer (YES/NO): NO